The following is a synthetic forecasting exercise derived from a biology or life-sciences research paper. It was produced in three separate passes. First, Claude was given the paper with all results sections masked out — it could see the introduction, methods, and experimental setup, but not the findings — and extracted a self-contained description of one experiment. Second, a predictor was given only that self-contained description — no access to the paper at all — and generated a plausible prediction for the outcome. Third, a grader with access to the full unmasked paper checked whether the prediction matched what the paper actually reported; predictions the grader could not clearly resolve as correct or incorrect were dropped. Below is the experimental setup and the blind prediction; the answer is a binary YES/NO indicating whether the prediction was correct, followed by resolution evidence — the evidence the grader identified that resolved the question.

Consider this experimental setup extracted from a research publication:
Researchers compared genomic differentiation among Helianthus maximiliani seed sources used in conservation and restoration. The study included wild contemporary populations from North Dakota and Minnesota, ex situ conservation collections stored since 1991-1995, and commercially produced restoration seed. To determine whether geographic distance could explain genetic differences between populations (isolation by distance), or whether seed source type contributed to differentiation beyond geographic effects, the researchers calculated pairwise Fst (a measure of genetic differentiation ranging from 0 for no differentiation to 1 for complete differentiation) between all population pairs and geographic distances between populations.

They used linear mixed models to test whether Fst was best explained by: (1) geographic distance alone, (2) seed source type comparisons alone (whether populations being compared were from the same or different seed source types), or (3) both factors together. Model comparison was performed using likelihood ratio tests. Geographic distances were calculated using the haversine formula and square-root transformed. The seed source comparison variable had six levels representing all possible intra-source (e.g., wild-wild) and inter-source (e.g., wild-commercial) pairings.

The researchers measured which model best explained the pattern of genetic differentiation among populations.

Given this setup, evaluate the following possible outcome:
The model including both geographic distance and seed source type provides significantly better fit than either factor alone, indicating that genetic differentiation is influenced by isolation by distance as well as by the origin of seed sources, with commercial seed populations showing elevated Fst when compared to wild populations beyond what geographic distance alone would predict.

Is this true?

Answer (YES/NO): NO